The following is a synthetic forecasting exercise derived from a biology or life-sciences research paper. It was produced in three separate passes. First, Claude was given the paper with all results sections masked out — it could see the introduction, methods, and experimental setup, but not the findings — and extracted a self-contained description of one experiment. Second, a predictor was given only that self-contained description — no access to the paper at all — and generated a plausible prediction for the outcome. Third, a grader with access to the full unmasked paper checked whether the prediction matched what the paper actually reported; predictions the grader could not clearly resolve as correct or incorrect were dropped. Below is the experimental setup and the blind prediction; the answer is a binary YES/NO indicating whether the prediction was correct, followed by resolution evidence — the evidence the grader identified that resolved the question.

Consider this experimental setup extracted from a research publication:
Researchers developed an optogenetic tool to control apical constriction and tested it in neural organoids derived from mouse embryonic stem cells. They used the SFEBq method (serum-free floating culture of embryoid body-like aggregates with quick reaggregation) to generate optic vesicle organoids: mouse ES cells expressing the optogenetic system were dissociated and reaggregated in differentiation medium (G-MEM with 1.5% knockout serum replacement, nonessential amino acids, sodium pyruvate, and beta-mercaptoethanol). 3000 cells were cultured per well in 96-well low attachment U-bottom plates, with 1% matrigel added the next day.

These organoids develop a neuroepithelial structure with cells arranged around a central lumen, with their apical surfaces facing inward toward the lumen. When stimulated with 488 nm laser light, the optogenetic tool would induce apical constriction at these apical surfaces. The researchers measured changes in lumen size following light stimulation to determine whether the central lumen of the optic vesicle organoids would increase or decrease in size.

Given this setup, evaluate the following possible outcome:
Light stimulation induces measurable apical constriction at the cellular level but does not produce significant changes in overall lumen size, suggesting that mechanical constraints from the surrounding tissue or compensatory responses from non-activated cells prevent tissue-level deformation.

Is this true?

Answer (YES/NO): NO